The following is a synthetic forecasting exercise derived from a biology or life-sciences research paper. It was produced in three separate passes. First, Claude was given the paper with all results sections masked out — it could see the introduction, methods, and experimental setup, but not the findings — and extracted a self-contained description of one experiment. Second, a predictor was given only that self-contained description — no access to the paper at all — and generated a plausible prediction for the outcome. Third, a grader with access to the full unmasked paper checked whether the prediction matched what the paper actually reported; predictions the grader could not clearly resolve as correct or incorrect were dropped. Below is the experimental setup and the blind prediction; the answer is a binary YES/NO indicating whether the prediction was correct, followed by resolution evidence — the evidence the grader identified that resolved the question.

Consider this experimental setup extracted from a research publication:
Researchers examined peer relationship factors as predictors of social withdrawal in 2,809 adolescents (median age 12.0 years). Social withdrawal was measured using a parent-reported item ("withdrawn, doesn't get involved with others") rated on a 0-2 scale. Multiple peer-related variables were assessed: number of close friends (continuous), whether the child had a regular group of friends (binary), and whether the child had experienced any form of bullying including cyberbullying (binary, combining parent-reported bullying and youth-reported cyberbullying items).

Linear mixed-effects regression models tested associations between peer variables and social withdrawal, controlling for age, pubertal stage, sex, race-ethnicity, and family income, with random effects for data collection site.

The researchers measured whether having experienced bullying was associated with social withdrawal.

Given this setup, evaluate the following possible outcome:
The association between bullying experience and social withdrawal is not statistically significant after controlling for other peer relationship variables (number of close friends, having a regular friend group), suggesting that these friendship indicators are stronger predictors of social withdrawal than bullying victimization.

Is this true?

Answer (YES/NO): NO